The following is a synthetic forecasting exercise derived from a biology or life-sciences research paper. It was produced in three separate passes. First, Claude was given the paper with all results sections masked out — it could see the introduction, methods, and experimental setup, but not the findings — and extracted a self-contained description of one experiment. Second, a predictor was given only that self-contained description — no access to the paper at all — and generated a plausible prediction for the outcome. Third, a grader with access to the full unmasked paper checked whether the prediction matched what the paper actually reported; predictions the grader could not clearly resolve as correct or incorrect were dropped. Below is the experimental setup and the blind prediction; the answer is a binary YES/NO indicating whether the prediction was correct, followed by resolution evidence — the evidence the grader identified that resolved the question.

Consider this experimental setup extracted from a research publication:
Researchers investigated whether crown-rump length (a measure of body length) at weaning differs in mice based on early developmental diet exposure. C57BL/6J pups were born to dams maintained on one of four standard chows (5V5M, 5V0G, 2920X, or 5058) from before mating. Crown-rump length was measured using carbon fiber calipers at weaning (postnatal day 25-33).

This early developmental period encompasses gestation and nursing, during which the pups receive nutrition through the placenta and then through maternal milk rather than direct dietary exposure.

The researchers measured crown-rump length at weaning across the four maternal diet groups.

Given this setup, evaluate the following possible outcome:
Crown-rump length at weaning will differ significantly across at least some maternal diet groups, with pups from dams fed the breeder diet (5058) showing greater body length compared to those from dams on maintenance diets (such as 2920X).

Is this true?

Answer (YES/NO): NO